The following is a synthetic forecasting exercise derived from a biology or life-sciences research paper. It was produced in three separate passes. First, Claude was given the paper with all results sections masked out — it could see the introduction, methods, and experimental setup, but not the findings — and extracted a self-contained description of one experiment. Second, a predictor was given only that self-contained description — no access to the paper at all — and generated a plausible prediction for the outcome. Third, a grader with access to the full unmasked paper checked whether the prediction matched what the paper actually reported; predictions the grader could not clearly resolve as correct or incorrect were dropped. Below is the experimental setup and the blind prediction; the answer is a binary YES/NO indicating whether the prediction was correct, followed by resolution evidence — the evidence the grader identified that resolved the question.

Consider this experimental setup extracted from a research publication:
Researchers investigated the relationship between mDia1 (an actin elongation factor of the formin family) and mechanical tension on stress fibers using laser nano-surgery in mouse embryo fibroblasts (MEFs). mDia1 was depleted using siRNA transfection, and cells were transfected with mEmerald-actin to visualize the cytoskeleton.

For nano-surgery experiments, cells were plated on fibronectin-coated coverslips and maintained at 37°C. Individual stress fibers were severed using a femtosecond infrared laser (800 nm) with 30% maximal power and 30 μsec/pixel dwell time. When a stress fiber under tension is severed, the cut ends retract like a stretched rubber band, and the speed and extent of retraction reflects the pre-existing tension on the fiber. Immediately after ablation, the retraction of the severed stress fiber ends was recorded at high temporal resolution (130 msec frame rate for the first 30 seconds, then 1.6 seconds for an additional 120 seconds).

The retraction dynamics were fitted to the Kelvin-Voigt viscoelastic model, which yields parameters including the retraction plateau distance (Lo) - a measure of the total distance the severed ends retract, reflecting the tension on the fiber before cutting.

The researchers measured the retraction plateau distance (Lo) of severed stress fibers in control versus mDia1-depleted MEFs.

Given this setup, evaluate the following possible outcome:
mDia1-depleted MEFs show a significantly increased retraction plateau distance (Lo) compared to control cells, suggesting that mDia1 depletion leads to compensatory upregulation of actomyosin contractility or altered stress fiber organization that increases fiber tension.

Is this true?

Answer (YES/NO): YES